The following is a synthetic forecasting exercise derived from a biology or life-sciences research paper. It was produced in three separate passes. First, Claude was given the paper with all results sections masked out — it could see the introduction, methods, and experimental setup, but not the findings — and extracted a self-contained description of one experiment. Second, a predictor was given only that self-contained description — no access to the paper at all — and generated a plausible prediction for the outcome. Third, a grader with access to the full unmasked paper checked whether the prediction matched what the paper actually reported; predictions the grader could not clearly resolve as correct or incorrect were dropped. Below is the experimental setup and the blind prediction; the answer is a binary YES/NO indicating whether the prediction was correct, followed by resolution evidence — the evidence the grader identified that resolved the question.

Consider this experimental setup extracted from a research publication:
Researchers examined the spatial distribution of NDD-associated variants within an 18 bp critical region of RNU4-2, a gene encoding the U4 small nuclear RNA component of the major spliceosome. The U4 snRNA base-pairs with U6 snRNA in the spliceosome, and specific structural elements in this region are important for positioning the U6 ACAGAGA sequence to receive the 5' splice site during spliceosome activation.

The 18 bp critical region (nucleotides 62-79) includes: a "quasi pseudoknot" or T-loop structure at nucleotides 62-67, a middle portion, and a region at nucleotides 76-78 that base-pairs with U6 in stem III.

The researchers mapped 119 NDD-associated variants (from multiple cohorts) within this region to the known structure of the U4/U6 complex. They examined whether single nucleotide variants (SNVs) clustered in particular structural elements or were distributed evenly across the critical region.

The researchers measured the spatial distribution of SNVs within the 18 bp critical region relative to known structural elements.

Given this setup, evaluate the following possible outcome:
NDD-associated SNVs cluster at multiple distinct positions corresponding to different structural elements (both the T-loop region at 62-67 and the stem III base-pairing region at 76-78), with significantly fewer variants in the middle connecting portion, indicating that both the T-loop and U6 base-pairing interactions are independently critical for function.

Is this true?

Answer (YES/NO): YES